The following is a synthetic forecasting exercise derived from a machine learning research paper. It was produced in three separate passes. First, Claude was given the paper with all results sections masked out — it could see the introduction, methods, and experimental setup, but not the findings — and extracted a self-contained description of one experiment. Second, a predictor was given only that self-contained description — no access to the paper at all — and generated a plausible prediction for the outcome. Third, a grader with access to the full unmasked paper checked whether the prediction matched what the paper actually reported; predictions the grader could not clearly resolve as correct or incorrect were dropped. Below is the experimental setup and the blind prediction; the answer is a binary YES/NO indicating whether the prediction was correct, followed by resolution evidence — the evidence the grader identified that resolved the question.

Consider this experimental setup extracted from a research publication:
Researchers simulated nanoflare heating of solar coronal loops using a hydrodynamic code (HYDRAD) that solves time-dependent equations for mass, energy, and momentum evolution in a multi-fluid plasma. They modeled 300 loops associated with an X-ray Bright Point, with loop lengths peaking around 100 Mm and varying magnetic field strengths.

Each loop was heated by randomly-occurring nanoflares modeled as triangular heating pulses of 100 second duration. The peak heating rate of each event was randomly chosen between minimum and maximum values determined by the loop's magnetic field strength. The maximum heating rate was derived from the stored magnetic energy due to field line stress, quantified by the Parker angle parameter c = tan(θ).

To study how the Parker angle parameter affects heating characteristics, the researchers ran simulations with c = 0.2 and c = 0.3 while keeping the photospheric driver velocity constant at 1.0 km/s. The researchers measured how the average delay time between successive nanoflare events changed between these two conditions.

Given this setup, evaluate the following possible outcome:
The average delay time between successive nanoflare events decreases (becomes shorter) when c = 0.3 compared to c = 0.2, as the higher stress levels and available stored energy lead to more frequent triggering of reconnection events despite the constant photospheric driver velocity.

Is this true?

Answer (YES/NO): NO